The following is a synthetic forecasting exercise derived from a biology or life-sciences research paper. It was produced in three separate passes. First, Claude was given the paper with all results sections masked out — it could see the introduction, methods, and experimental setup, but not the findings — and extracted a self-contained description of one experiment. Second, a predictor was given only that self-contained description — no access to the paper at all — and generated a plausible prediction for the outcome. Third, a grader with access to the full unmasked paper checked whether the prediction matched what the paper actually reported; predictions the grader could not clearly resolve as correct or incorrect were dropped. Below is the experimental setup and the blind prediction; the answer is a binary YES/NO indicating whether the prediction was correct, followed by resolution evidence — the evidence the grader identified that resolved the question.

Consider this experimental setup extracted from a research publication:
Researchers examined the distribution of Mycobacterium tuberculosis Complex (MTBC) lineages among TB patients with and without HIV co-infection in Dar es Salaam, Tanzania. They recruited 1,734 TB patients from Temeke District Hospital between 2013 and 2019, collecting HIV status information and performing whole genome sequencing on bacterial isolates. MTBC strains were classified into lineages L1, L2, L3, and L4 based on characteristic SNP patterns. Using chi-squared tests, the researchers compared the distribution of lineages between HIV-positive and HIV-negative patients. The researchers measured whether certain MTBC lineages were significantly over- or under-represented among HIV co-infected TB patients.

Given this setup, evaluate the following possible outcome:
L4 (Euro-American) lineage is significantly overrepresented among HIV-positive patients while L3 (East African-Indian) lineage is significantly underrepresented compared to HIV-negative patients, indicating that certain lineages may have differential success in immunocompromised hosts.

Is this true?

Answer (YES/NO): NO